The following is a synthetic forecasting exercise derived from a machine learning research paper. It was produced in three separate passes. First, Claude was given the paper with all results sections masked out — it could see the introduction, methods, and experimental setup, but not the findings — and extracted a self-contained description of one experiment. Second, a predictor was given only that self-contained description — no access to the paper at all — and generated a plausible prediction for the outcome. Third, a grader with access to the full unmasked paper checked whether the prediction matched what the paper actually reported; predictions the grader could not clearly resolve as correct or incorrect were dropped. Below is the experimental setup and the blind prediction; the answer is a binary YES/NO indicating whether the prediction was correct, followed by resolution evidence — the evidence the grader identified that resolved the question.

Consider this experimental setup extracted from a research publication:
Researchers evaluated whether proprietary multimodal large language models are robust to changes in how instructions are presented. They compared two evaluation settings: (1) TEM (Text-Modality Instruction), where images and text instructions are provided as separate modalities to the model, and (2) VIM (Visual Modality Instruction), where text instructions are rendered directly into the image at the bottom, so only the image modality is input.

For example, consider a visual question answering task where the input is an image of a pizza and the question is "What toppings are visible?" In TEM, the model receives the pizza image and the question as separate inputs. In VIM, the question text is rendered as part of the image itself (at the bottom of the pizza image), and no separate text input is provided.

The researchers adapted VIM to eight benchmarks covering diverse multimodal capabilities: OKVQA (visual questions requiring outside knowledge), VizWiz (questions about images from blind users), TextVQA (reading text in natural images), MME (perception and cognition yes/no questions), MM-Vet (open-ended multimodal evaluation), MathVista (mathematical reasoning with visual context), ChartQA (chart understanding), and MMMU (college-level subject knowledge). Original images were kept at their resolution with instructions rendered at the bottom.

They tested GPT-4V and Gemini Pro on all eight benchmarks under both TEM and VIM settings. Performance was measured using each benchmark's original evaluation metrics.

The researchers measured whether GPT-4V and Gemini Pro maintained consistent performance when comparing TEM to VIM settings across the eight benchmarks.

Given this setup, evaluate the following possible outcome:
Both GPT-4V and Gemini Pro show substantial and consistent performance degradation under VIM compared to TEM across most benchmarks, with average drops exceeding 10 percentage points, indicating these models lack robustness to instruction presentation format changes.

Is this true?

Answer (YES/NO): NO